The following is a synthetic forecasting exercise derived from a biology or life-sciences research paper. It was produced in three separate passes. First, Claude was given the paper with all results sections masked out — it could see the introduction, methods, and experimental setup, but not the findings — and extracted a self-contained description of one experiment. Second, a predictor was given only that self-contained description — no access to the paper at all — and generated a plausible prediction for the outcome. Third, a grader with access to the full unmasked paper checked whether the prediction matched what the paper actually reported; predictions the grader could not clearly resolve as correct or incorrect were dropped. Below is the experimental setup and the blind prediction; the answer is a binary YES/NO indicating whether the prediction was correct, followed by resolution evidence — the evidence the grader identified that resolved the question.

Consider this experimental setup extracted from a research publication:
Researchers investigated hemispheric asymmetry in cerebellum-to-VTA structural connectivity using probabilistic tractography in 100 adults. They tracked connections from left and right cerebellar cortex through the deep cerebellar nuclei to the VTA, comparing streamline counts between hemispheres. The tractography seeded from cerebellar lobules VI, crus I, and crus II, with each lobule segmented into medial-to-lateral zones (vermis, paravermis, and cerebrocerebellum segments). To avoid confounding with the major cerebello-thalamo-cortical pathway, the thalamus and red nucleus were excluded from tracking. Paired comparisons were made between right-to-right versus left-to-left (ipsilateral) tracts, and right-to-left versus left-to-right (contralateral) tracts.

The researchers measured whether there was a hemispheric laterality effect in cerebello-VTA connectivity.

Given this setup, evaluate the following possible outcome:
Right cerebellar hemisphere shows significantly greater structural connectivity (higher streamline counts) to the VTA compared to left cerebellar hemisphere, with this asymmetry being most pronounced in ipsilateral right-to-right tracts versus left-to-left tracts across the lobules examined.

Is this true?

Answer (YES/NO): NO